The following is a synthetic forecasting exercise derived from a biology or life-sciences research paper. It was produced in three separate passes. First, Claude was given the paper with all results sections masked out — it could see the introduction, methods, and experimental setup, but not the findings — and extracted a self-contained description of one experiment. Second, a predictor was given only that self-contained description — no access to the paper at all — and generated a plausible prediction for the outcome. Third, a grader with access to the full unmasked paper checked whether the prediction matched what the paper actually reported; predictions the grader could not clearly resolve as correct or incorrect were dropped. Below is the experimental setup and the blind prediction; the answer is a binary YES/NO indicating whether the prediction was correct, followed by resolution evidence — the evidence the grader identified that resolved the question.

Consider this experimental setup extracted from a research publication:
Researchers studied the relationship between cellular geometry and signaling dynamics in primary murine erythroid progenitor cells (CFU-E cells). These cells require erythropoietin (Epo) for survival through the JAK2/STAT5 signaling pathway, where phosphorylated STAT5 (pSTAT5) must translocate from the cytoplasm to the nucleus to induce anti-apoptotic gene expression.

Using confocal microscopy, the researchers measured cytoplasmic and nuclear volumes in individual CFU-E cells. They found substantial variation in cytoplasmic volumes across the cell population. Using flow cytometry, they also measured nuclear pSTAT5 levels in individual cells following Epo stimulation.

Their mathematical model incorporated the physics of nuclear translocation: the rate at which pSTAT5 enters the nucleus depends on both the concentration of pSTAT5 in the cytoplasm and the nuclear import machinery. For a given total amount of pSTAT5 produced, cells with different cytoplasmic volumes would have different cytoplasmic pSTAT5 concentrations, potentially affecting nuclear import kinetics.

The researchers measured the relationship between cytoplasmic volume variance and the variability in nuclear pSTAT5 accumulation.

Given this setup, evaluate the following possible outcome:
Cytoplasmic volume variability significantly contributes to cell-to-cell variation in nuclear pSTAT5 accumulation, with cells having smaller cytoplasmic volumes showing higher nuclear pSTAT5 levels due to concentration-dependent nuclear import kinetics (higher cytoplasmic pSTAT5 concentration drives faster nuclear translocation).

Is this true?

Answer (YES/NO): NO